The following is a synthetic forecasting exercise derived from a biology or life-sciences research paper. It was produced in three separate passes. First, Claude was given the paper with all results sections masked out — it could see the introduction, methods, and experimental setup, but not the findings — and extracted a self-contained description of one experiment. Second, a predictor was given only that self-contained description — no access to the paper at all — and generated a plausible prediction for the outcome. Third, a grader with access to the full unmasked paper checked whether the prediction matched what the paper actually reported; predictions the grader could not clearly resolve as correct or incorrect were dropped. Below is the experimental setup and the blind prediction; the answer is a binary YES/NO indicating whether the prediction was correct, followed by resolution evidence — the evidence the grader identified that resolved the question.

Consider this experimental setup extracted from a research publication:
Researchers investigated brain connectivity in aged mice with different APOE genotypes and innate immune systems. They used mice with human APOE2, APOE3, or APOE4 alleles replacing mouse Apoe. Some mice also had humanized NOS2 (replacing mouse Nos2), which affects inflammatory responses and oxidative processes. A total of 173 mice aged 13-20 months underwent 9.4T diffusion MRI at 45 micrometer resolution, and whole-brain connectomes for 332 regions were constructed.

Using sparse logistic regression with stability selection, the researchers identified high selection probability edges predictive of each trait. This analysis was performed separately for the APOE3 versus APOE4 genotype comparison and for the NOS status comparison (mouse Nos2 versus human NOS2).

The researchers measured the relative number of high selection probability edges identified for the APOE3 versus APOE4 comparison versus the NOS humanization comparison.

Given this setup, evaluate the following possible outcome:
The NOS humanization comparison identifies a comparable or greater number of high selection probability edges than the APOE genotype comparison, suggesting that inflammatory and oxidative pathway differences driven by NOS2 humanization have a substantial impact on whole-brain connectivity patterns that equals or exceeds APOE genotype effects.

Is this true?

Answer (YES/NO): NO